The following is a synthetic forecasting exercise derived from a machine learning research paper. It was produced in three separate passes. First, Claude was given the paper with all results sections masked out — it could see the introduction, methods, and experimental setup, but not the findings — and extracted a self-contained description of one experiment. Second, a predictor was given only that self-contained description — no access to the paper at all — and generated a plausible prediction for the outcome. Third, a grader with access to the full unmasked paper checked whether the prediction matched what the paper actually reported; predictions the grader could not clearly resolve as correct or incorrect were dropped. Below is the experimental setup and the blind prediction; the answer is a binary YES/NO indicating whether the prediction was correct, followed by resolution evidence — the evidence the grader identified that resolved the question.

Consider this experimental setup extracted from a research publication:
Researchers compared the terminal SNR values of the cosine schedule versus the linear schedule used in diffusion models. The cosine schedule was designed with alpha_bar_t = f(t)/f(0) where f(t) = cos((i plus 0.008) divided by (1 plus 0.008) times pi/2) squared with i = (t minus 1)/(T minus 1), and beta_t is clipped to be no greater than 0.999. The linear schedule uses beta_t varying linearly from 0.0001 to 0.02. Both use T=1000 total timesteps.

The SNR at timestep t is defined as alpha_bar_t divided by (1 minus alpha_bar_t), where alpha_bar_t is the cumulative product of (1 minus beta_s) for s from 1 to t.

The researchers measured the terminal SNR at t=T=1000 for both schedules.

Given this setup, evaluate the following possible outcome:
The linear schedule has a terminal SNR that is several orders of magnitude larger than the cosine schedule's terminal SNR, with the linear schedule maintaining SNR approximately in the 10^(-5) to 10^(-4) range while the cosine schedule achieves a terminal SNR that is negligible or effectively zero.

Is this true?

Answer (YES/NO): YES